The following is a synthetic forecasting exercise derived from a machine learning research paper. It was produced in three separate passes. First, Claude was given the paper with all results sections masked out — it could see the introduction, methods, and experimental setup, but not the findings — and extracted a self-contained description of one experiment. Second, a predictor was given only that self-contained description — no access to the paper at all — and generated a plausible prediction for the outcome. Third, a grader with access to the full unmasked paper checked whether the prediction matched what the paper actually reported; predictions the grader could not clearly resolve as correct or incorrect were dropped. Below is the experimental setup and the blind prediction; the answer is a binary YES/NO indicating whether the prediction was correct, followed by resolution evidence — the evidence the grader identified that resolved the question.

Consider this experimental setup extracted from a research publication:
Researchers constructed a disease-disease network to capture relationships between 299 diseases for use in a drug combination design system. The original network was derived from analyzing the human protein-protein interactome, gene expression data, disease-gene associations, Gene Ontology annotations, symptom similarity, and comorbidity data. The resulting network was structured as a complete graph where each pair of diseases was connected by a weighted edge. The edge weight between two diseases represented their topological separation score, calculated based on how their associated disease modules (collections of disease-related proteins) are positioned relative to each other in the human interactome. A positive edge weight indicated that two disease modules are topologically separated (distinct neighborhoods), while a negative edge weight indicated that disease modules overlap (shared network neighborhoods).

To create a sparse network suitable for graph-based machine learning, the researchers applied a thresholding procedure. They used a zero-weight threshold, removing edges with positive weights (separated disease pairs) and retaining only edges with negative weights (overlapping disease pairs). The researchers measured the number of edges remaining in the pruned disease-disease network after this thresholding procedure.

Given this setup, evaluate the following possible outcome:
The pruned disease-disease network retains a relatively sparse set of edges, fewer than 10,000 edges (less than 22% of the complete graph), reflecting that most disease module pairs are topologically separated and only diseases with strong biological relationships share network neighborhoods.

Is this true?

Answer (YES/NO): YES